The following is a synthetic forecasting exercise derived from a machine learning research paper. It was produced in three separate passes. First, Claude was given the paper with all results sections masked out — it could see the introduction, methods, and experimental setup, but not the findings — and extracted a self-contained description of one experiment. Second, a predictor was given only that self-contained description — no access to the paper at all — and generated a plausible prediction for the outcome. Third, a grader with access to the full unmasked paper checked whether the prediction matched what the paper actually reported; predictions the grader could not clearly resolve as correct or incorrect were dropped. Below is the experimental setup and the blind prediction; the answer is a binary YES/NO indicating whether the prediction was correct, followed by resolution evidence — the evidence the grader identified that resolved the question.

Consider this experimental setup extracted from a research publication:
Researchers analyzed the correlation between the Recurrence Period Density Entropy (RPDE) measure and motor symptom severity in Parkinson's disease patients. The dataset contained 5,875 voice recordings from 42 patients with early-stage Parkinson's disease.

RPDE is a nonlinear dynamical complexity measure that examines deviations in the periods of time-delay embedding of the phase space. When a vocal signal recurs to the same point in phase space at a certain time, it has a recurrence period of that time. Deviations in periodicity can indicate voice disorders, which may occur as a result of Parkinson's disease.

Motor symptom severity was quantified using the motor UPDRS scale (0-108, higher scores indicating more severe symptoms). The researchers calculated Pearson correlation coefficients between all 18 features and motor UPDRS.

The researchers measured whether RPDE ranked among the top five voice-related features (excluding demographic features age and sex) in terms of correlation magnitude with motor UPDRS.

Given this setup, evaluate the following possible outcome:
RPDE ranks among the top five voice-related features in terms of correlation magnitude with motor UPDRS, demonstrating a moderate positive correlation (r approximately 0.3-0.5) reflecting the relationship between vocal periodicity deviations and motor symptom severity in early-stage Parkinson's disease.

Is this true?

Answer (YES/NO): NO